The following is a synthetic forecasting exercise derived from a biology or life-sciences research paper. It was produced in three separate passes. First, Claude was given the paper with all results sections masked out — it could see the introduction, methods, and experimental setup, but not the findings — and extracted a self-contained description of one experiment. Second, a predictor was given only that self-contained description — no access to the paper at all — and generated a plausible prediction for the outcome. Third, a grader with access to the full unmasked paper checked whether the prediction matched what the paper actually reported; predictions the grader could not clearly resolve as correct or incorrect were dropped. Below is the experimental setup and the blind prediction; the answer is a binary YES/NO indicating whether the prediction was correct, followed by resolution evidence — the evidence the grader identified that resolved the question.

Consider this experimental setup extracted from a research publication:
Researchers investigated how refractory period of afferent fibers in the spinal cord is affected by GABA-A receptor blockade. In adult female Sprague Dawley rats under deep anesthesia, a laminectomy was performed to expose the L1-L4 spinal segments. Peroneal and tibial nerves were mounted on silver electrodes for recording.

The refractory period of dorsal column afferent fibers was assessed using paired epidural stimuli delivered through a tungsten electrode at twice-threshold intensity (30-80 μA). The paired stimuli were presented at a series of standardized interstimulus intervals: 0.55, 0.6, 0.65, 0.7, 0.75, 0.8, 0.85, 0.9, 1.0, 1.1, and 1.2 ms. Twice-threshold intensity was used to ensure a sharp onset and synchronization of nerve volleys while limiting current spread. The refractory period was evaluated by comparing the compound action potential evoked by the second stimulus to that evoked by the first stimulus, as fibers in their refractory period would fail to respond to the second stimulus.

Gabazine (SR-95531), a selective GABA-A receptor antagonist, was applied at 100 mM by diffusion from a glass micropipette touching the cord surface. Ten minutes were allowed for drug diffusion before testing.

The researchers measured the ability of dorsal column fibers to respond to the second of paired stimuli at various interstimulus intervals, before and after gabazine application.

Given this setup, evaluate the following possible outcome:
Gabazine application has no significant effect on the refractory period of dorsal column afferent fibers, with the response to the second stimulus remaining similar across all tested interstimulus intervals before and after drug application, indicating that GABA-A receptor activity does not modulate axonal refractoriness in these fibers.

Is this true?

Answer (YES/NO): NO